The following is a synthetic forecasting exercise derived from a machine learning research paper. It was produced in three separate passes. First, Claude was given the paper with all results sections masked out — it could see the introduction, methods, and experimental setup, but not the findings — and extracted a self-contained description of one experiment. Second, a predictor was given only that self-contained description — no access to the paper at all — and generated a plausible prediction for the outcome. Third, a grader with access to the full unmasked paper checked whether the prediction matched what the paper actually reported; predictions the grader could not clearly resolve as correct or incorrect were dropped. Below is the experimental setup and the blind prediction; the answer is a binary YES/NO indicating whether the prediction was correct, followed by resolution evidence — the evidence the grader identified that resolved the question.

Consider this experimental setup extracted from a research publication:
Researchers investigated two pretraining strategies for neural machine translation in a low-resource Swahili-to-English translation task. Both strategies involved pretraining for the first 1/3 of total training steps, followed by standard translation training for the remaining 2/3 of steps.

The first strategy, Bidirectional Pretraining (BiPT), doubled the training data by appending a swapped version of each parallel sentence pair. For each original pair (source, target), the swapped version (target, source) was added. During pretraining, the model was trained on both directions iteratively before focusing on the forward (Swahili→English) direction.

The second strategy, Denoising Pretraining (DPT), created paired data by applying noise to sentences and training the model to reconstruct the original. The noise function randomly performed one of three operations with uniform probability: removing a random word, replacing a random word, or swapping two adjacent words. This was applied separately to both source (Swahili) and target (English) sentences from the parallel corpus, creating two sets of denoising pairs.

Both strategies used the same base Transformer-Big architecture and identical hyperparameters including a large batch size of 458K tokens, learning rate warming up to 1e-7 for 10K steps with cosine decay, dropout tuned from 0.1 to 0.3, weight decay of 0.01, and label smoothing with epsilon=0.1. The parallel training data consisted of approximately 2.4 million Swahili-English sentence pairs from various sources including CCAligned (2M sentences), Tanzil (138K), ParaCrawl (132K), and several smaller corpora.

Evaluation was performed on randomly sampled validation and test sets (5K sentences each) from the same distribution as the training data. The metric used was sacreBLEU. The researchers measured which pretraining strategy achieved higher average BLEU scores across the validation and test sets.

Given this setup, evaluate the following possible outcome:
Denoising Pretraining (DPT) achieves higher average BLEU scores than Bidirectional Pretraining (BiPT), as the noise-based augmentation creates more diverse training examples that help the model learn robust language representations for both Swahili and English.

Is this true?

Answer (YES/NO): NO